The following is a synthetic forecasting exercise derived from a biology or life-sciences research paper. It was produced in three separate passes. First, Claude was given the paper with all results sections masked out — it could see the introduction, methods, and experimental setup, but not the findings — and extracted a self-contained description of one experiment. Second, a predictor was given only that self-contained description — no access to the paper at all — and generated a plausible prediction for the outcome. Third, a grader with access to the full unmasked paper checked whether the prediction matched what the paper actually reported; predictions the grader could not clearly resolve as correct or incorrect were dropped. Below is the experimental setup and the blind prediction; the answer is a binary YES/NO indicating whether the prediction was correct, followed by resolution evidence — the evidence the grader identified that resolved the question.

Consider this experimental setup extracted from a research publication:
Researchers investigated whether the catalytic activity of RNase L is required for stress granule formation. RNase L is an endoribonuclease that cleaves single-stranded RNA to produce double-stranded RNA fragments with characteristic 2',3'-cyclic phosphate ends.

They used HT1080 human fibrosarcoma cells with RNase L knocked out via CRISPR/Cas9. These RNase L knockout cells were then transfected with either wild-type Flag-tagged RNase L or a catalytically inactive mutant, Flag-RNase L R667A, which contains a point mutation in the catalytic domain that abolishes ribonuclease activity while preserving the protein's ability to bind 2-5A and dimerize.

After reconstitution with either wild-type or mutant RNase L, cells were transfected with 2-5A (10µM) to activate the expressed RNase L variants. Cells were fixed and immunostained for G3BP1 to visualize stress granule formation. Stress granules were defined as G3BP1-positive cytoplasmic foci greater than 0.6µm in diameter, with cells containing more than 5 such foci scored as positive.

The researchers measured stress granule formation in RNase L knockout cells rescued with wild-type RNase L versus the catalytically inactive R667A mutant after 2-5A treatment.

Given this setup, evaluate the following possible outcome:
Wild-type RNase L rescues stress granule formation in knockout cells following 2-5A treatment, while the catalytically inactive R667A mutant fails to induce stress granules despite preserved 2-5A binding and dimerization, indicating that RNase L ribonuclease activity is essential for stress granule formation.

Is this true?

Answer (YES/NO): YES